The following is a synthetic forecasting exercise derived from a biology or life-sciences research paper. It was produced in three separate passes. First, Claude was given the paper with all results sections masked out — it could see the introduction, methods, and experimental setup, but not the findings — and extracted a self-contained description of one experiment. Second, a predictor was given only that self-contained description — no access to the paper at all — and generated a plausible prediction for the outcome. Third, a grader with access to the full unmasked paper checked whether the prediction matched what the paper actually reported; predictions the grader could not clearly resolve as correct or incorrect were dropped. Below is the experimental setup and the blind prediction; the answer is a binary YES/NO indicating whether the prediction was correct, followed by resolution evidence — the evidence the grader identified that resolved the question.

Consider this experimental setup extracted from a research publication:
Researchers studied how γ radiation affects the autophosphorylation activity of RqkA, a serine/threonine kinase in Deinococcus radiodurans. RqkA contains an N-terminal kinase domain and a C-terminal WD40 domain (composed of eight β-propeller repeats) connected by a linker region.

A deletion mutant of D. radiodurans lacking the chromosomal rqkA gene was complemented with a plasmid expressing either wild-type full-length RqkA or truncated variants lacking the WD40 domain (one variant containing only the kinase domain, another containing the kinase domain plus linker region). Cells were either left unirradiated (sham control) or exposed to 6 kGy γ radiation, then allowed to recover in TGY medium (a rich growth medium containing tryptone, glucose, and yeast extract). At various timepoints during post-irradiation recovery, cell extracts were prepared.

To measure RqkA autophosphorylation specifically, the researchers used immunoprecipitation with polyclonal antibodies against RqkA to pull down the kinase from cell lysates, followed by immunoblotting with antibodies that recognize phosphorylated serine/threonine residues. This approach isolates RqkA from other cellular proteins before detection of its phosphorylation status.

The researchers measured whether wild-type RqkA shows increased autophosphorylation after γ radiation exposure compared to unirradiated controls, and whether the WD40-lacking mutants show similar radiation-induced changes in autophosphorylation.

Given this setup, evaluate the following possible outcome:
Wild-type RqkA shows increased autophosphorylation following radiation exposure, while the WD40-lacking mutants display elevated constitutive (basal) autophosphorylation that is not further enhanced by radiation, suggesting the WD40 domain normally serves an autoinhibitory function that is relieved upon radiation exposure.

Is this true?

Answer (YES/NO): NO